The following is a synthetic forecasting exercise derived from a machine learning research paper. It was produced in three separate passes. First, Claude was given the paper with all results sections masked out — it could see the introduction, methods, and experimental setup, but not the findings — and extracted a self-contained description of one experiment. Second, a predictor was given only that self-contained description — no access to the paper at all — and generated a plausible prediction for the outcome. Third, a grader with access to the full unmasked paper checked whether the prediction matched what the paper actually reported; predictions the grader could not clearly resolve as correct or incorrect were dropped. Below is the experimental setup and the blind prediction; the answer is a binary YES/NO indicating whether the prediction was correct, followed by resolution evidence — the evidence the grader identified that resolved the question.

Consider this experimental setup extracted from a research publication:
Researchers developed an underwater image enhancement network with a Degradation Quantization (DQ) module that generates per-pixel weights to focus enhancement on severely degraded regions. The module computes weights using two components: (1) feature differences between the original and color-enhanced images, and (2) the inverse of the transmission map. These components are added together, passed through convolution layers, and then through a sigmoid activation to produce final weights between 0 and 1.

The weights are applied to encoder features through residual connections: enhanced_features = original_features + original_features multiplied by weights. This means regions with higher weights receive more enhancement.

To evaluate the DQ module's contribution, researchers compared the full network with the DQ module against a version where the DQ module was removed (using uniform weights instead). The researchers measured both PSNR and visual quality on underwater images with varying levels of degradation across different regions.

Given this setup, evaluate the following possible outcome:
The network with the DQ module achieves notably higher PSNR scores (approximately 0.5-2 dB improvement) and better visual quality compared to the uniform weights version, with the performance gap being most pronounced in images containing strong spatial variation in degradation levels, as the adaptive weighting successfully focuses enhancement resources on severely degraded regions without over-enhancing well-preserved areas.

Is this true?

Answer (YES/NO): NO